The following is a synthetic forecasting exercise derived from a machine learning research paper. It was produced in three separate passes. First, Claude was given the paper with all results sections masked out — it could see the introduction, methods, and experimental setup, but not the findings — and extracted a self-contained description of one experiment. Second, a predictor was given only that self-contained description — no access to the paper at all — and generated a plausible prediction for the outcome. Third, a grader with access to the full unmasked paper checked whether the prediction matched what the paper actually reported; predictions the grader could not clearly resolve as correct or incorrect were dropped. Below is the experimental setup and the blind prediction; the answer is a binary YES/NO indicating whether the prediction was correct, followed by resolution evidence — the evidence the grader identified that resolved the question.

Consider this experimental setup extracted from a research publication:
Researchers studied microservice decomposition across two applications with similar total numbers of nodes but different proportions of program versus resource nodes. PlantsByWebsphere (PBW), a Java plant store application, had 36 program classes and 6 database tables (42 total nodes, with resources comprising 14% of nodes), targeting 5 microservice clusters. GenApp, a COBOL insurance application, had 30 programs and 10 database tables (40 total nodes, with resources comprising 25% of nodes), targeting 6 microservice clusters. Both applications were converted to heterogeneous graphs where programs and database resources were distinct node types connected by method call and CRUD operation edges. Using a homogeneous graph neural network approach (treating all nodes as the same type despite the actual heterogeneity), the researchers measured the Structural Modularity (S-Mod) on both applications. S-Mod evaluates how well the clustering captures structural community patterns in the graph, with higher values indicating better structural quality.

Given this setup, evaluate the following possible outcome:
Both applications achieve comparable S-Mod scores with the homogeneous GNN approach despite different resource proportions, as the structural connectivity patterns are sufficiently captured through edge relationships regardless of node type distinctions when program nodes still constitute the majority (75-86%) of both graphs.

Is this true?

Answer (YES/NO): NO